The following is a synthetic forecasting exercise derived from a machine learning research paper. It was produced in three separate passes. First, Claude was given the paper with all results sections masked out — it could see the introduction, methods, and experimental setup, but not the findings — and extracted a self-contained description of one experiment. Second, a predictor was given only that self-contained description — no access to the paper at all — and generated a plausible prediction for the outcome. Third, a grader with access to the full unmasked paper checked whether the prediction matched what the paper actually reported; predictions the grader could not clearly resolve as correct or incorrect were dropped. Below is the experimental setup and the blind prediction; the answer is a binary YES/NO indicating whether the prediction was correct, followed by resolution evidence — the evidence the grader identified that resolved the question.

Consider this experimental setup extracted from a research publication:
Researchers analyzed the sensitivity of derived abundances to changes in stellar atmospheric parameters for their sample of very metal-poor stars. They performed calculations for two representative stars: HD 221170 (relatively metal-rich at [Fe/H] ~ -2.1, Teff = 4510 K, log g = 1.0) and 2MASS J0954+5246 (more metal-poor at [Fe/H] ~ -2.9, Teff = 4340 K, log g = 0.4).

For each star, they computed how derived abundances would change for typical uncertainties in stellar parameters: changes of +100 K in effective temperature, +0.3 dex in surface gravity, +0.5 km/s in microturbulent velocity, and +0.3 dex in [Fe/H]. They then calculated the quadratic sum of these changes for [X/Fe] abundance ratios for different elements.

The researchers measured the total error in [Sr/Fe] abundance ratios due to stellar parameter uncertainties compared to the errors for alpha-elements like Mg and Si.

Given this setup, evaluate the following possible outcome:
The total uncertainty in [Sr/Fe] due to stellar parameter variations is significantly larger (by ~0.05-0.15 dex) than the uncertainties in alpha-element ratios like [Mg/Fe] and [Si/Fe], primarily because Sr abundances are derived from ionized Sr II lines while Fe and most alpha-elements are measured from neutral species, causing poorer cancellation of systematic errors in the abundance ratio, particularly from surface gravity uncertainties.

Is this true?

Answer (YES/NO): NO